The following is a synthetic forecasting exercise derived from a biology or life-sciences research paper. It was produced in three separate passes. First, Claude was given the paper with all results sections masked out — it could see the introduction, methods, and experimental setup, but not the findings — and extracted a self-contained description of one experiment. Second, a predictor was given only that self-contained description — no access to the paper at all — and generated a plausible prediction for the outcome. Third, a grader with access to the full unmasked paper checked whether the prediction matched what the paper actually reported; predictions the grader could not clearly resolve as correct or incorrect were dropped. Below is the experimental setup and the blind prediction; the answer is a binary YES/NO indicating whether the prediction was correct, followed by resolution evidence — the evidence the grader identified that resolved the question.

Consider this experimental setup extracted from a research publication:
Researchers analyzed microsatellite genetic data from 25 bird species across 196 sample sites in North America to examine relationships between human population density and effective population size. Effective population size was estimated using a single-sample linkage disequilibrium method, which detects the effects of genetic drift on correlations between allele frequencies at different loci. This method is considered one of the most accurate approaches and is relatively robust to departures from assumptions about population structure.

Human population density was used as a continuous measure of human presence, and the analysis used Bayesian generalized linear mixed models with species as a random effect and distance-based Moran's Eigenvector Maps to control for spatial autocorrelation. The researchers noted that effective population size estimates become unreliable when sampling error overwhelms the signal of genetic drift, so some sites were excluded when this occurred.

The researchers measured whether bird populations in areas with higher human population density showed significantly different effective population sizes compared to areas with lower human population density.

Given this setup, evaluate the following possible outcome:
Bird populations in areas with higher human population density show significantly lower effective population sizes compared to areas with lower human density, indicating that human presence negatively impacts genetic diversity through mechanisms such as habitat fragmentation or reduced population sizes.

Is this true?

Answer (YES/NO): NO